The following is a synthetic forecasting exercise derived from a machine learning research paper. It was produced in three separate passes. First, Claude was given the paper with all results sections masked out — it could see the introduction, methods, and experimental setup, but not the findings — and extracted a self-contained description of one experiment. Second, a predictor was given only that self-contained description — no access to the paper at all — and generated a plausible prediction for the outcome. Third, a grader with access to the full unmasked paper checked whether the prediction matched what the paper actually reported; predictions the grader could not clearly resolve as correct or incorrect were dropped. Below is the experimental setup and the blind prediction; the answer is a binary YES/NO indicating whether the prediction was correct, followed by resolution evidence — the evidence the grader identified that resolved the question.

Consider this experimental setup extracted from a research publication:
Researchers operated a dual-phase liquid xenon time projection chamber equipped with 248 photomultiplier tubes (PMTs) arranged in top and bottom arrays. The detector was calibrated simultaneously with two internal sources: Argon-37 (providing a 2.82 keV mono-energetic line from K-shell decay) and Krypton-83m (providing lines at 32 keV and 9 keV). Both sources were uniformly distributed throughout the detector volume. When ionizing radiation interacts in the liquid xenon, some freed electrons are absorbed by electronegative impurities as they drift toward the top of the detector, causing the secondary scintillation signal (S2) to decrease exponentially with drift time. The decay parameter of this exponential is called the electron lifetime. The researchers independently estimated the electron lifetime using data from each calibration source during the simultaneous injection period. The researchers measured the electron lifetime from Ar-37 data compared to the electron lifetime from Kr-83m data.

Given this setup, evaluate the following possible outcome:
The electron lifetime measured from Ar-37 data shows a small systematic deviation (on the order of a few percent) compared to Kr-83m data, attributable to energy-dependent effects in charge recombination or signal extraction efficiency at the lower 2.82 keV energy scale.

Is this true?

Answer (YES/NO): NO